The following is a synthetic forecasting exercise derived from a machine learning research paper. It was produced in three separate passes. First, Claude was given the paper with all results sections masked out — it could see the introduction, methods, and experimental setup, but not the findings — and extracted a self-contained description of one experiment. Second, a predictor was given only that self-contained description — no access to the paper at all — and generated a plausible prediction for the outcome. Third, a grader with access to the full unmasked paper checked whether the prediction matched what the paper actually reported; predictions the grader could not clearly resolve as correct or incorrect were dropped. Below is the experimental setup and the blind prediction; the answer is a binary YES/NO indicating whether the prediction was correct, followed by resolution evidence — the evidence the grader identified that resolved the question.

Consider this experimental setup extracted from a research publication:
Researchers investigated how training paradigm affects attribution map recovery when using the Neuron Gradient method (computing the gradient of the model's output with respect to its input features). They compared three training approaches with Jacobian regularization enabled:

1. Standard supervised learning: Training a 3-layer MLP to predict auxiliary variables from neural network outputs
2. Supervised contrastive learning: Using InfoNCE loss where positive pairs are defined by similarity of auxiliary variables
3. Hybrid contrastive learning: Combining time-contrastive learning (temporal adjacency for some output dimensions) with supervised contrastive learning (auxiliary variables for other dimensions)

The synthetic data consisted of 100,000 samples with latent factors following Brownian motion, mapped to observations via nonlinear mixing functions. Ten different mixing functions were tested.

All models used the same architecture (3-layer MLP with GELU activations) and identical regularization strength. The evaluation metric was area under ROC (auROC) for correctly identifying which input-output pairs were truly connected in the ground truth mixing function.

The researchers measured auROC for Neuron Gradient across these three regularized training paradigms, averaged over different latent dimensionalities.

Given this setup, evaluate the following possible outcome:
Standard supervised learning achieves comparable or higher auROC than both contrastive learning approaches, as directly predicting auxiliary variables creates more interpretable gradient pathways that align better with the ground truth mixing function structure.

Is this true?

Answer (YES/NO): YES